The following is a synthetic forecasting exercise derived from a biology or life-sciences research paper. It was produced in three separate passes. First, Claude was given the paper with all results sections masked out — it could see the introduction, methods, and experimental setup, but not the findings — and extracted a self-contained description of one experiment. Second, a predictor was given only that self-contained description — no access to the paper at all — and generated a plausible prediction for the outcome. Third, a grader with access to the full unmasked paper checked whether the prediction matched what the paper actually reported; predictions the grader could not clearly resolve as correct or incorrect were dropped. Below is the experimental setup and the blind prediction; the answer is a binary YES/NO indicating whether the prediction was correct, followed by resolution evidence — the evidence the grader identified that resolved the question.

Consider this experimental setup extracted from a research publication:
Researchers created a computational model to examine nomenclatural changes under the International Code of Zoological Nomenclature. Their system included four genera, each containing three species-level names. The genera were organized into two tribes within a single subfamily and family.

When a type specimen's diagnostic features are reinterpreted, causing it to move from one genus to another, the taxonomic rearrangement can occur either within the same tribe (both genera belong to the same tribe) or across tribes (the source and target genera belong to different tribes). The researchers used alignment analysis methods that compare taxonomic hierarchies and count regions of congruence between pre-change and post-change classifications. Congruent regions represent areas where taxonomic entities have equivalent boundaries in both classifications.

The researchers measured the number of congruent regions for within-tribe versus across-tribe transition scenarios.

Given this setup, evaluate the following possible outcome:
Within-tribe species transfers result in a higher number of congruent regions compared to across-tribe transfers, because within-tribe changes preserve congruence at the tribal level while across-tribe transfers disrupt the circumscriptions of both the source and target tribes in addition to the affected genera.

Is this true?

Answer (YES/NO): YES